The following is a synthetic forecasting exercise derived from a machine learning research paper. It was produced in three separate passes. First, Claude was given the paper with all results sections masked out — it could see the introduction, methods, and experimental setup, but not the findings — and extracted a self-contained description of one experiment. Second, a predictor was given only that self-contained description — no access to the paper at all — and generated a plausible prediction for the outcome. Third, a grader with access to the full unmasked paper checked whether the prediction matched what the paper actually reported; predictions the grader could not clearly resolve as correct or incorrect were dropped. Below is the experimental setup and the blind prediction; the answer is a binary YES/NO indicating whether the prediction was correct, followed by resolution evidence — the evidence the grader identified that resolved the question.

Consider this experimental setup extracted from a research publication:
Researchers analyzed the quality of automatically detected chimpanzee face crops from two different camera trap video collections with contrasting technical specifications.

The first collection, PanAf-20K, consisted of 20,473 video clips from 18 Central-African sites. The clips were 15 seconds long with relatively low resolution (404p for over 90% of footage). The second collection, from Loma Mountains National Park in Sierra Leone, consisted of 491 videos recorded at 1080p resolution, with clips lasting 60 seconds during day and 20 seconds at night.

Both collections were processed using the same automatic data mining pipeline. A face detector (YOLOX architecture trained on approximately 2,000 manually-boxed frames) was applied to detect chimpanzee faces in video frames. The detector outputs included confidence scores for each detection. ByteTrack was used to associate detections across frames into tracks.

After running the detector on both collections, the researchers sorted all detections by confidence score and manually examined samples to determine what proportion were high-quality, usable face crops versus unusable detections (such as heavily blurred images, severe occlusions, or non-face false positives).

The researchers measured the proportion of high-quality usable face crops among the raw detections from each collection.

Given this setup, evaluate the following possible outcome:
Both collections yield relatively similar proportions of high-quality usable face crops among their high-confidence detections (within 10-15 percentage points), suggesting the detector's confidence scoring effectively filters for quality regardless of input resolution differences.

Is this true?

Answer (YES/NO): NO